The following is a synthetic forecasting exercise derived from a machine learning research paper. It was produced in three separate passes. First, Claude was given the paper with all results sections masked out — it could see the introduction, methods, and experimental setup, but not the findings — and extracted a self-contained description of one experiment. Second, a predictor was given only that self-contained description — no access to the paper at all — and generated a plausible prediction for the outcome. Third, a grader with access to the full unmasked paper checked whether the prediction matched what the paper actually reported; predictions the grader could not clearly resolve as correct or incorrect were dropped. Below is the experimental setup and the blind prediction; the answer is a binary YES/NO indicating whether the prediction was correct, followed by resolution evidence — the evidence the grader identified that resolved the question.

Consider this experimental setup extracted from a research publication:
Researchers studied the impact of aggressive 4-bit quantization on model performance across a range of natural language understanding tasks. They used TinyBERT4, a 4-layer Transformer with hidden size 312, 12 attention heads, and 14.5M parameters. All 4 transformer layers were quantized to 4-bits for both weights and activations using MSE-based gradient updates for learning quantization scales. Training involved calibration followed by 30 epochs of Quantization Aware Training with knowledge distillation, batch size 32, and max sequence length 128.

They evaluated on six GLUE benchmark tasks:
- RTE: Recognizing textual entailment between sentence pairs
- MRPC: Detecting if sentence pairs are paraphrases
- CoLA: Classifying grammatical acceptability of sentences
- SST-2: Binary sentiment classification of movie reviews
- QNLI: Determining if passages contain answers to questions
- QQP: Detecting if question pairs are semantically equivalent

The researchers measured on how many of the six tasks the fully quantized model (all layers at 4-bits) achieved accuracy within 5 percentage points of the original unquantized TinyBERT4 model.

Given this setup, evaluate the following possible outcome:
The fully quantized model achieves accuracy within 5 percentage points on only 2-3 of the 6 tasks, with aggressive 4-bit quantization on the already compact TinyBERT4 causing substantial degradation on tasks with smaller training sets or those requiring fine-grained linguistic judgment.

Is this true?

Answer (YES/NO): NO